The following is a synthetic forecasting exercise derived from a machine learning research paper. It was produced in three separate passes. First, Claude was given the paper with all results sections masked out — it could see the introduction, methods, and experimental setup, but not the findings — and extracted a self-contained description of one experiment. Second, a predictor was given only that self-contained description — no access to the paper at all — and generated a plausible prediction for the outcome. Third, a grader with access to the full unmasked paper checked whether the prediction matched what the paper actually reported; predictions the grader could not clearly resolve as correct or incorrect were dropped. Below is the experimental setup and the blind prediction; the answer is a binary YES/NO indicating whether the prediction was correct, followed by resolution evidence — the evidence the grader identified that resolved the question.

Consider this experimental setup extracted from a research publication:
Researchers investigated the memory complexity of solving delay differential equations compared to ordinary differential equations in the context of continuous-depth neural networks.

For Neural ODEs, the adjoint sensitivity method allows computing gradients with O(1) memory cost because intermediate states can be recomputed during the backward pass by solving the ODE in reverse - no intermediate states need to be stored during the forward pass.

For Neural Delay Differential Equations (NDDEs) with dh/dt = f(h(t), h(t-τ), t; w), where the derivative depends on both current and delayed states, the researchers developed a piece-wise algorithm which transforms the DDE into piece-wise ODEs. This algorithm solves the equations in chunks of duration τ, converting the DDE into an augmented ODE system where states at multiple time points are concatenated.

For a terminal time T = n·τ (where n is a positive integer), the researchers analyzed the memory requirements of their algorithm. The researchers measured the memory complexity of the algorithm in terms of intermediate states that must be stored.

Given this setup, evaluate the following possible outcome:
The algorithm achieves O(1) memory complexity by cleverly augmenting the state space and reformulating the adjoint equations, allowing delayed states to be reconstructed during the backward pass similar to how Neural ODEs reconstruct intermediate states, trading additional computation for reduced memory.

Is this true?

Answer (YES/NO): NO